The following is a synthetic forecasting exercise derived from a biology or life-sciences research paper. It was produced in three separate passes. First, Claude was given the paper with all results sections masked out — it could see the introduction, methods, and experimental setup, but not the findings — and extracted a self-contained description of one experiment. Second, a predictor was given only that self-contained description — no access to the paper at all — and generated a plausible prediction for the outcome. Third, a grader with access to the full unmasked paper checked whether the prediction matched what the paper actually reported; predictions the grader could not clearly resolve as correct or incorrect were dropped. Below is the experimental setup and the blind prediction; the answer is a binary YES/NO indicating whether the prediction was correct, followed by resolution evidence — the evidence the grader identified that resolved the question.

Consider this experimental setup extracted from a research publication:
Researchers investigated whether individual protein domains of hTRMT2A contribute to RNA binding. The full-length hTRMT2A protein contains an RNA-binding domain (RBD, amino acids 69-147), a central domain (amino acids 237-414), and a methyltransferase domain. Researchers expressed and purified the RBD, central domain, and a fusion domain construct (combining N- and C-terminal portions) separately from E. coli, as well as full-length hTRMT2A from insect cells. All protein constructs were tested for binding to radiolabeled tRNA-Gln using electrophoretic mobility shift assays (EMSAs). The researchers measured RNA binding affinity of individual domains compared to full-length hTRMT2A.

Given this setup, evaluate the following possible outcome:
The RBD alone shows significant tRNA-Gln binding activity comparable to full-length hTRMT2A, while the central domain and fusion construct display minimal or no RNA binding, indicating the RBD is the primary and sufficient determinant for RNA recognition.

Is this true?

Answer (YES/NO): NO